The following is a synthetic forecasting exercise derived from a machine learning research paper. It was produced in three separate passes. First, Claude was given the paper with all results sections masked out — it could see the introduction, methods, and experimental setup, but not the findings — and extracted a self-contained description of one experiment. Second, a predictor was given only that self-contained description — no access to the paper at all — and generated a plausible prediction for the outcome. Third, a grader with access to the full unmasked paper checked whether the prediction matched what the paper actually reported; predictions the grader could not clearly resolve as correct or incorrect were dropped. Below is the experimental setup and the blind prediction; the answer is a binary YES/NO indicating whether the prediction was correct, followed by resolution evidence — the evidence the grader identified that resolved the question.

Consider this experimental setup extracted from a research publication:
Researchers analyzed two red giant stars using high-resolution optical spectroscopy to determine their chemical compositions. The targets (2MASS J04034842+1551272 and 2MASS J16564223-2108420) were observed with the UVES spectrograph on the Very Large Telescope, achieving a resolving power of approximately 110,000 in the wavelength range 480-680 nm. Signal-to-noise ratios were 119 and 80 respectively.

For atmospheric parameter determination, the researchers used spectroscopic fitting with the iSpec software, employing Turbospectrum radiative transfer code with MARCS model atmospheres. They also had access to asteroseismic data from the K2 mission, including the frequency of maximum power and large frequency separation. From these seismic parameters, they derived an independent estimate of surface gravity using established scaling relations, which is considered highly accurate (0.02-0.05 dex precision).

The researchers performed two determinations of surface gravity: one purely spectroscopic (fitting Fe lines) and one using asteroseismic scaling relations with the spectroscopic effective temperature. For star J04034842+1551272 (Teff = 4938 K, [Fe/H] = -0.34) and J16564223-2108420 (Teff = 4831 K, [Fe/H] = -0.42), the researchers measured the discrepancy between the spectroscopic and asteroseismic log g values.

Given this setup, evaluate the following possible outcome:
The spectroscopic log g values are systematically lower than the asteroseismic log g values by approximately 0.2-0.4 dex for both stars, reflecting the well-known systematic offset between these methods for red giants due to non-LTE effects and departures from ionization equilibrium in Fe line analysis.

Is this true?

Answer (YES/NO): NO